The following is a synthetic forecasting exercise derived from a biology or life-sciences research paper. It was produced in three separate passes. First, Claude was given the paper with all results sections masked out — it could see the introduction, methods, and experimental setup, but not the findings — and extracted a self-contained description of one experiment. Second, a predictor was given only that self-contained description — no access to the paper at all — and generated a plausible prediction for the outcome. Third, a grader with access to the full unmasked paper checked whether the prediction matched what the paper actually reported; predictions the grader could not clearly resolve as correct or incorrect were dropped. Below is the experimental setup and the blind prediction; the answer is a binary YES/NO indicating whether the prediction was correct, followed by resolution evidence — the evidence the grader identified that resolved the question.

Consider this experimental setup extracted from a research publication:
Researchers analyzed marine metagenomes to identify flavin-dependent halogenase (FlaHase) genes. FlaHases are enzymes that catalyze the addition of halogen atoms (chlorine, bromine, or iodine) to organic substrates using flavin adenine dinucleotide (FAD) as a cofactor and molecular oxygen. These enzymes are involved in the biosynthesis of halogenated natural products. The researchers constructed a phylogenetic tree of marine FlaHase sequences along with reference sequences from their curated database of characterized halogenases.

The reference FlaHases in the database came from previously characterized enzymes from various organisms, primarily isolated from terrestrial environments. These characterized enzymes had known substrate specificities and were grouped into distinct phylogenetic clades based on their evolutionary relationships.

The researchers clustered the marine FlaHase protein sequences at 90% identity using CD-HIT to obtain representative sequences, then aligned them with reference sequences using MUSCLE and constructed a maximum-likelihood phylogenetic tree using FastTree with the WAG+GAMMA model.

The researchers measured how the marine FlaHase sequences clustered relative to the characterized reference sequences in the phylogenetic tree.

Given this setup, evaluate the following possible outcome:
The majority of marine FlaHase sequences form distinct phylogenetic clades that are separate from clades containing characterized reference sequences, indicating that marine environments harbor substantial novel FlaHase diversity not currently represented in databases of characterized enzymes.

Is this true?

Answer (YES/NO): NO